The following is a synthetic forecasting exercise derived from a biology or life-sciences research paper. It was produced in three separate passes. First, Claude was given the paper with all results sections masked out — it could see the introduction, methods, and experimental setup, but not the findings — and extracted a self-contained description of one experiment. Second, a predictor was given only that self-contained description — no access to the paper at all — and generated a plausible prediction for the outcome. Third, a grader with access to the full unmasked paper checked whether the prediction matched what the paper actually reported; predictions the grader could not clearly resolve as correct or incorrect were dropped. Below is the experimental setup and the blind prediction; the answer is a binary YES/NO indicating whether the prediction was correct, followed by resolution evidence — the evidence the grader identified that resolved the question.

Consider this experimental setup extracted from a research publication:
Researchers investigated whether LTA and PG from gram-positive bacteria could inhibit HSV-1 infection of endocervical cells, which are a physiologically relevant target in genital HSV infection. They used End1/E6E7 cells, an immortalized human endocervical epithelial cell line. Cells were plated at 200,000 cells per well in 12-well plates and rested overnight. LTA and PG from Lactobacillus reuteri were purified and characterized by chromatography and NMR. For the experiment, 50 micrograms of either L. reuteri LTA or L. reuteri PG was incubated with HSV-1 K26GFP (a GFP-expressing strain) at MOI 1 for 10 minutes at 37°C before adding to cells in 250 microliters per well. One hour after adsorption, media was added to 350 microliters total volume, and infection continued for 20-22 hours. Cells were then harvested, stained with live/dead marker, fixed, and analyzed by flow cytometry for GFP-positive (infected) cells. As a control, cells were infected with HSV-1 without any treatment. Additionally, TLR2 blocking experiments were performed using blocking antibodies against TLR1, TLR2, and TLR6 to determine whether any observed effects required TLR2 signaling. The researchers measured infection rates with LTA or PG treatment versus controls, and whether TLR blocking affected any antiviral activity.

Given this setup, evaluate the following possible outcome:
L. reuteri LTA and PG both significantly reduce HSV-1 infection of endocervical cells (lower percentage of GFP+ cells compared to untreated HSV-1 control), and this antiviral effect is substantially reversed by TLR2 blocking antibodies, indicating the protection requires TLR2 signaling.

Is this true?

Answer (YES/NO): NO